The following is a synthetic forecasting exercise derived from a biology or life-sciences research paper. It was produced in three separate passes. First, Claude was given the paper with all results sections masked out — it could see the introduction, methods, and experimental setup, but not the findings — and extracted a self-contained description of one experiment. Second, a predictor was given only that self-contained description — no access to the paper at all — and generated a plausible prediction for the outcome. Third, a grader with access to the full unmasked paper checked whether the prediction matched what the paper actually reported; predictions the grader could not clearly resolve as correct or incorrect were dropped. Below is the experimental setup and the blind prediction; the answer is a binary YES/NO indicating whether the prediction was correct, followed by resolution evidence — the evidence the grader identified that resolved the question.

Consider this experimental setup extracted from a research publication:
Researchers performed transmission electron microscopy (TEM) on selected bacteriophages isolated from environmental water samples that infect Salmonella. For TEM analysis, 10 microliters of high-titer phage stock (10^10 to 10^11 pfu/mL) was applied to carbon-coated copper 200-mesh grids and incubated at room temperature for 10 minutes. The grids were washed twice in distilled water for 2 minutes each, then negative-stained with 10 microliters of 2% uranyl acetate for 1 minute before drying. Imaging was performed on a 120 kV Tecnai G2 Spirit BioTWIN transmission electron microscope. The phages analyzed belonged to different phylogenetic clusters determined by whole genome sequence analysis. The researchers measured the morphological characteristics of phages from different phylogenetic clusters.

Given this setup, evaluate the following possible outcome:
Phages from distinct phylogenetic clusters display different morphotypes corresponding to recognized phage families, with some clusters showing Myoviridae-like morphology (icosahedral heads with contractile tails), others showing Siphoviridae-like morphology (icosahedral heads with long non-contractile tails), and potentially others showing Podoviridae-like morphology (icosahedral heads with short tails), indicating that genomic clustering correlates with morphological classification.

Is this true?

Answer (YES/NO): YES